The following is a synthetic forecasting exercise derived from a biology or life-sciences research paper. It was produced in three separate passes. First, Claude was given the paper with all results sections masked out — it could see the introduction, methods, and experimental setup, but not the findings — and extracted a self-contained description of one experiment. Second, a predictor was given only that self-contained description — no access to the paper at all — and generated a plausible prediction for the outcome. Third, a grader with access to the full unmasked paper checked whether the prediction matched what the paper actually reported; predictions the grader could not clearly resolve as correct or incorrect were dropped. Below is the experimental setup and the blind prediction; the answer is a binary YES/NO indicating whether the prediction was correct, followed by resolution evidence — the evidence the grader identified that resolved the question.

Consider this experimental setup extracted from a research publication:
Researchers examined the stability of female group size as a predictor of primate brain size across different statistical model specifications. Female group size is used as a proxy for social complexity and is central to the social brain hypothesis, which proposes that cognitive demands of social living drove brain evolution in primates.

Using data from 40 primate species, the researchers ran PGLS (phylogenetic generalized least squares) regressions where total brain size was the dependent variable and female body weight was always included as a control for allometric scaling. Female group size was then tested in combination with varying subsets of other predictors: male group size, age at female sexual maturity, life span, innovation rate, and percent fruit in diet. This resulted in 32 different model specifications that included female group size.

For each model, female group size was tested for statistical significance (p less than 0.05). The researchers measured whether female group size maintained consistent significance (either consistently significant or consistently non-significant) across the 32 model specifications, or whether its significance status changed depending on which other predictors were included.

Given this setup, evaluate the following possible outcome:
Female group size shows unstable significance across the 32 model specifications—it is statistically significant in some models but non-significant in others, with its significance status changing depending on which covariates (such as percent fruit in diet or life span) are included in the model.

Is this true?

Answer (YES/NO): YES